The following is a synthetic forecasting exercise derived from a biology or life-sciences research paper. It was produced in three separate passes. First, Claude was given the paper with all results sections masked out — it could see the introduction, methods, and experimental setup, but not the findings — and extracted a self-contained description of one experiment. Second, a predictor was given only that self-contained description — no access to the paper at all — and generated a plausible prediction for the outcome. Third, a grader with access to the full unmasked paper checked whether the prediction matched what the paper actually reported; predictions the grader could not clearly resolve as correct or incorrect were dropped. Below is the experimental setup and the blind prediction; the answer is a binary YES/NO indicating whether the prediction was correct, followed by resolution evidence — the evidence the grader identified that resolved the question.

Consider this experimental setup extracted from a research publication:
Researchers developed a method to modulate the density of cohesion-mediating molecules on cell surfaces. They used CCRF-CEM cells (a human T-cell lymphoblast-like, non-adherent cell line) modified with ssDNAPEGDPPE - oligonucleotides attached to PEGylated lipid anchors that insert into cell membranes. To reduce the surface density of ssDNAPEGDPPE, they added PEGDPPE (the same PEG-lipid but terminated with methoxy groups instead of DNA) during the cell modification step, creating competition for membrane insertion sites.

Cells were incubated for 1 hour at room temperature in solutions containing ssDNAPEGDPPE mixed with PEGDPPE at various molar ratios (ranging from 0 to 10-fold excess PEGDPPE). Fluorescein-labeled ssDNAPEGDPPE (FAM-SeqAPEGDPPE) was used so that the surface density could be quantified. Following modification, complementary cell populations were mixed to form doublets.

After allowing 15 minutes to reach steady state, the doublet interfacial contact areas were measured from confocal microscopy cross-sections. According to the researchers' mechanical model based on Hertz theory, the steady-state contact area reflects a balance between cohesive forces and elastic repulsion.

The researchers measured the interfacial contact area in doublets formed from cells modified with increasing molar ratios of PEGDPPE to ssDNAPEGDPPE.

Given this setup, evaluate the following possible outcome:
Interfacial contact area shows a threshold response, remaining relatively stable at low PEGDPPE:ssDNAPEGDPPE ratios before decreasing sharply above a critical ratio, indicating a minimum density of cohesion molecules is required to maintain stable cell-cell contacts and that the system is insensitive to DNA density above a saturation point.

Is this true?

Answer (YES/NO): NO